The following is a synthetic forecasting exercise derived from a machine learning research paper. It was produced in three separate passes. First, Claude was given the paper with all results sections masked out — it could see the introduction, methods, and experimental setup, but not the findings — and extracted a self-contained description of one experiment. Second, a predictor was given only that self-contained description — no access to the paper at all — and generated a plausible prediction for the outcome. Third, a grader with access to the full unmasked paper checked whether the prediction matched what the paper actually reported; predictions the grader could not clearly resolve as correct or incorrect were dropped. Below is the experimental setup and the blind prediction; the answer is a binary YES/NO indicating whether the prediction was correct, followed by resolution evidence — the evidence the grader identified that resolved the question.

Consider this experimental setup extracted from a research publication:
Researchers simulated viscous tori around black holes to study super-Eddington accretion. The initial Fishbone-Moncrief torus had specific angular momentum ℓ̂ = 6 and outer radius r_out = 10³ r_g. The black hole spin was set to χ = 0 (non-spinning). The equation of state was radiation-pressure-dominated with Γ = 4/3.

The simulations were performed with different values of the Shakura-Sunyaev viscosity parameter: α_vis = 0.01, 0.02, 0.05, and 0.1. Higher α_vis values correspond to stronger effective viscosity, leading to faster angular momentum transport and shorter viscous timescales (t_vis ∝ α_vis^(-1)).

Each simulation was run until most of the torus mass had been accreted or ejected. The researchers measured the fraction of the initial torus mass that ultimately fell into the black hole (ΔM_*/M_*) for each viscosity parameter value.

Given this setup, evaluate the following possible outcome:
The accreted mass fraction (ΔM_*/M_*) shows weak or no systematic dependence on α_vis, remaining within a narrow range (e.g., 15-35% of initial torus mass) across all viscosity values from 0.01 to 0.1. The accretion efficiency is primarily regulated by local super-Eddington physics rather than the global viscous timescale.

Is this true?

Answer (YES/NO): NO